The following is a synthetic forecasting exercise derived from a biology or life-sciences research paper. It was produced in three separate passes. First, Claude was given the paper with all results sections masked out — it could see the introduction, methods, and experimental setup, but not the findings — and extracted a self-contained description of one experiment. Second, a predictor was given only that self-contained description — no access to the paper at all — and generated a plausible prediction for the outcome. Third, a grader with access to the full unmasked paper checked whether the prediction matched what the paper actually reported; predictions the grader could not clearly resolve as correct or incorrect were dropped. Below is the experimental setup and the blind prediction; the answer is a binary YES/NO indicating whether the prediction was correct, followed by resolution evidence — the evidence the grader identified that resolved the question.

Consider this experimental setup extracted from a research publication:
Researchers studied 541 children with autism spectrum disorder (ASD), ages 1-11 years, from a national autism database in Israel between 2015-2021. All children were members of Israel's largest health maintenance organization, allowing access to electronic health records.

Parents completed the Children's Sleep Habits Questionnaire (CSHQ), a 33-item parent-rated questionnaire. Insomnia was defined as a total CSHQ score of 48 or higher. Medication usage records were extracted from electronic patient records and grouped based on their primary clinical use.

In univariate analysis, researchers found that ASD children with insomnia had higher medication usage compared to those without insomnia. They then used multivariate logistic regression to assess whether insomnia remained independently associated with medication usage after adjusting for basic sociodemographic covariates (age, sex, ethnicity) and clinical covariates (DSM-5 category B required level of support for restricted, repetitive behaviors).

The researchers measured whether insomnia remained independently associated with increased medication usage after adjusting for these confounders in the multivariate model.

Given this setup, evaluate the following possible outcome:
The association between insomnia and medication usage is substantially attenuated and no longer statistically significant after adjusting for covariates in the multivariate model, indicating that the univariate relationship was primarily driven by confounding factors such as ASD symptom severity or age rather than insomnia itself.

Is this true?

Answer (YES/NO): NO